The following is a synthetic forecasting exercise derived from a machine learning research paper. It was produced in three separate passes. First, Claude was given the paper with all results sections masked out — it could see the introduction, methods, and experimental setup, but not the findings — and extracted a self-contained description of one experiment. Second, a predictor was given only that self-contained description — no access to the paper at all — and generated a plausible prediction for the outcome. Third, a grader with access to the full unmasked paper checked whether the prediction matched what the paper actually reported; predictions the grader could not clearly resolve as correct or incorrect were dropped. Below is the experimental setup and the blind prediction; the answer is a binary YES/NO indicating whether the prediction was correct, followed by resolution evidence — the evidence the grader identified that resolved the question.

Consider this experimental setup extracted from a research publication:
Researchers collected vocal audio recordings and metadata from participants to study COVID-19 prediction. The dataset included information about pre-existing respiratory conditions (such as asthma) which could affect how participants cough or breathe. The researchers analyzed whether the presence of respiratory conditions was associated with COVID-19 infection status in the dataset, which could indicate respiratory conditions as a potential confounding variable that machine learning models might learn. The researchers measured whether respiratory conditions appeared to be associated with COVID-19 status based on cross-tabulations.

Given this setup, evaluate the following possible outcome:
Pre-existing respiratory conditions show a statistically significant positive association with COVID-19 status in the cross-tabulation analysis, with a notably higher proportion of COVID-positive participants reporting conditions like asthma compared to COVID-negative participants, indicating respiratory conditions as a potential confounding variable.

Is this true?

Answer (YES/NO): NO